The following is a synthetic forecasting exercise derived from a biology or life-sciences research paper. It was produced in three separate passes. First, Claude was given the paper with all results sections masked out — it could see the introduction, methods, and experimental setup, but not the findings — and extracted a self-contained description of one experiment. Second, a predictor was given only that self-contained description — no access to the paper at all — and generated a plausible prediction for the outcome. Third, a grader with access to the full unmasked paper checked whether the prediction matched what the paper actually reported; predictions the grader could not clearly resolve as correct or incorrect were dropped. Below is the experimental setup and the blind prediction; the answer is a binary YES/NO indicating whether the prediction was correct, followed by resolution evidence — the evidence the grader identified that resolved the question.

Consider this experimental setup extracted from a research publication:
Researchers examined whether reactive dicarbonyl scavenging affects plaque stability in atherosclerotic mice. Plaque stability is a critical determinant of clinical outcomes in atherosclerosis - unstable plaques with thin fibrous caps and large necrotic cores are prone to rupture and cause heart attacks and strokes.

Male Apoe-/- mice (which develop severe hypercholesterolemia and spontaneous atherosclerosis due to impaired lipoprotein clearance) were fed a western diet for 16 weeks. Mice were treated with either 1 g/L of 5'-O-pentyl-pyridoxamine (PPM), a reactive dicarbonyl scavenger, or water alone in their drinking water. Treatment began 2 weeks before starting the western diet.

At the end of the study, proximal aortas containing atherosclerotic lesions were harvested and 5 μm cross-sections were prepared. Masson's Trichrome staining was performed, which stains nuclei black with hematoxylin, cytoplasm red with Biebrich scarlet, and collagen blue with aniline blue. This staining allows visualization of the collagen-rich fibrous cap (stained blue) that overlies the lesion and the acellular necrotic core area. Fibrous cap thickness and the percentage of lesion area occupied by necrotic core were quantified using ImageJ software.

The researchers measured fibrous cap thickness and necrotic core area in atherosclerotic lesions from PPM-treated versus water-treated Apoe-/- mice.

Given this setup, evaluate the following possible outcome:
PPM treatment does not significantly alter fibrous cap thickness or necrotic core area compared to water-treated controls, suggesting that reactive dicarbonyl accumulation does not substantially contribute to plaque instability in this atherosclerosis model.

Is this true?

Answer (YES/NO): NO